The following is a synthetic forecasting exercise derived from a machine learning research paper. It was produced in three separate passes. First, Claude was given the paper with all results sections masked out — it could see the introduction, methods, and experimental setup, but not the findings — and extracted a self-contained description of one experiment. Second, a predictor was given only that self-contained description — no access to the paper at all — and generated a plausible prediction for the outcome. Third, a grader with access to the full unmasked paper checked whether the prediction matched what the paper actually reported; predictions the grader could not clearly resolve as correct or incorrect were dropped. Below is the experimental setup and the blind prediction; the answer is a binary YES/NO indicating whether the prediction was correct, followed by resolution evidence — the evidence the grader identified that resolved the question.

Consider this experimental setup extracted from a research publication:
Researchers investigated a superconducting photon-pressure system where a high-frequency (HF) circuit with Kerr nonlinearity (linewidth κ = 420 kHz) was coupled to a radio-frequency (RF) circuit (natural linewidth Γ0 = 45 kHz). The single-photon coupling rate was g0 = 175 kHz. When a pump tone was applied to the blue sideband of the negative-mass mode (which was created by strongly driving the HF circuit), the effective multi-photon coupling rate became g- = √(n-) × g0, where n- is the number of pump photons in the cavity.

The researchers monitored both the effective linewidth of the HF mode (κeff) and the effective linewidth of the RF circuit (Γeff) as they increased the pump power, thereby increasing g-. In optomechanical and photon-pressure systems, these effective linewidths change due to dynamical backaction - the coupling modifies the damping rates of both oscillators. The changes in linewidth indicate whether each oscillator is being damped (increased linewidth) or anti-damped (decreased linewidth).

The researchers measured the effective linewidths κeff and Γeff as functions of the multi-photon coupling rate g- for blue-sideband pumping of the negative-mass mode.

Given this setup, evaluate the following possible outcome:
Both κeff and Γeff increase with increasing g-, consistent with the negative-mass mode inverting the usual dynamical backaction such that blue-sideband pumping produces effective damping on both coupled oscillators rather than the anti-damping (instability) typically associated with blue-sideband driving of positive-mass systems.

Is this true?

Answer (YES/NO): NO